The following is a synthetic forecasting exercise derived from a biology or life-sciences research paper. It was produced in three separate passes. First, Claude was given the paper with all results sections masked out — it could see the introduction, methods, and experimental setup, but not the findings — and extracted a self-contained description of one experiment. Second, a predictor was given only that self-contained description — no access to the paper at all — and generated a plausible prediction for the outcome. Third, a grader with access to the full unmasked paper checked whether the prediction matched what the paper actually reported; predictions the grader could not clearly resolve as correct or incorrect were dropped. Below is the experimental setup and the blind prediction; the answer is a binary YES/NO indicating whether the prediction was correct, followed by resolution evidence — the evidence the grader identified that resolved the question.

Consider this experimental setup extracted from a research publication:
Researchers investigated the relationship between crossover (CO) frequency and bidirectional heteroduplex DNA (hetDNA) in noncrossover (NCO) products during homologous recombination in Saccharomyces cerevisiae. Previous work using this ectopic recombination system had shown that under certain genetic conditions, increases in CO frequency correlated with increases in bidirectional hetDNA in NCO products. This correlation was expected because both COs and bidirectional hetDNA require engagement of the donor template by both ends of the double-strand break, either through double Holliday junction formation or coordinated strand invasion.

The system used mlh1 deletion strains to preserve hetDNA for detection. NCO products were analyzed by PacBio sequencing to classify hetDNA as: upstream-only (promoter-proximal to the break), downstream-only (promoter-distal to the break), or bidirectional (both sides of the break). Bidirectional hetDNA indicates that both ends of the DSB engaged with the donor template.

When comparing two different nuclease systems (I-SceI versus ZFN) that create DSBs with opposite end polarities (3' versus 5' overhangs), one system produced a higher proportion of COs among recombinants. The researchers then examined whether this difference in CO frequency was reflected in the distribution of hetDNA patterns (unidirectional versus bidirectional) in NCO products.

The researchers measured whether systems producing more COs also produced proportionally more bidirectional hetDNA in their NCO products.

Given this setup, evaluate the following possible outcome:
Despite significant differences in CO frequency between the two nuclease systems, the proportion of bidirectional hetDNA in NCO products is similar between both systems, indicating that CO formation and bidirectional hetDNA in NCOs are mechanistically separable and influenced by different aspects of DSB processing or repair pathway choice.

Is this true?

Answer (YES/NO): YES